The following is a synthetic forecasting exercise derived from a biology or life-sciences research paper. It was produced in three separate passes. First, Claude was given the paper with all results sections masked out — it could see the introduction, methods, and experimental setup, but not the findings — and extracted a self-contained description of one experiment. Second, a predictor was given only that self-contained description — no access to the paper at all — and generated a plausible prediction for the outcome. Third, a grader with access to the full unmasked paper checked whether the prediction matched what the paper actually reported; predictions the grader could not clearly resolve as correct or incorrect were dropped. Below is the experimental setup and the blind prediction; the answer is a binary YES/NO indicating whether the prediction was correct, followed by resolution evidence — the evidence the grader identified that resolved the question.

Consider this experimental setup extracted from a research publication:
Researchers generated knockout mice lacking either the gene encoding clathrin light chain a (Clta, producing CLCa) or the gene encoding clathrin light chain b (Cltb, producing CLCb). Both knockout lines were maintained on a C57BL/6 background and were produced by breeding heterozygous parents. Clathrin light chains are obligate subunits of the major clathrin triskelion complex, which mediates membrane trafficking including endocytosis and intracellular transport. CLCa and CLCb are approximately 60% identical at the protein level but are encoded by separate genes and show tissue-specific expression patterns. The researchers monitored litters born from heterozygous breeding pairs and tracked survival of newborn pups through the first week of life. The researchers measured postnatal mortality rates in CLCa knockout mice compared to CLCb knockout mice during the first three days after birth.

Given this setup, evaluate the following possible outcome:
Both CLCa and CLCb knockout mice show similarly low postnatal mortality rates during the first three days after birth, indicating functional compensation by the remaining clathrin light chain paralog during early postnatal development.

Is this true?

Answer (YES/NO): NO